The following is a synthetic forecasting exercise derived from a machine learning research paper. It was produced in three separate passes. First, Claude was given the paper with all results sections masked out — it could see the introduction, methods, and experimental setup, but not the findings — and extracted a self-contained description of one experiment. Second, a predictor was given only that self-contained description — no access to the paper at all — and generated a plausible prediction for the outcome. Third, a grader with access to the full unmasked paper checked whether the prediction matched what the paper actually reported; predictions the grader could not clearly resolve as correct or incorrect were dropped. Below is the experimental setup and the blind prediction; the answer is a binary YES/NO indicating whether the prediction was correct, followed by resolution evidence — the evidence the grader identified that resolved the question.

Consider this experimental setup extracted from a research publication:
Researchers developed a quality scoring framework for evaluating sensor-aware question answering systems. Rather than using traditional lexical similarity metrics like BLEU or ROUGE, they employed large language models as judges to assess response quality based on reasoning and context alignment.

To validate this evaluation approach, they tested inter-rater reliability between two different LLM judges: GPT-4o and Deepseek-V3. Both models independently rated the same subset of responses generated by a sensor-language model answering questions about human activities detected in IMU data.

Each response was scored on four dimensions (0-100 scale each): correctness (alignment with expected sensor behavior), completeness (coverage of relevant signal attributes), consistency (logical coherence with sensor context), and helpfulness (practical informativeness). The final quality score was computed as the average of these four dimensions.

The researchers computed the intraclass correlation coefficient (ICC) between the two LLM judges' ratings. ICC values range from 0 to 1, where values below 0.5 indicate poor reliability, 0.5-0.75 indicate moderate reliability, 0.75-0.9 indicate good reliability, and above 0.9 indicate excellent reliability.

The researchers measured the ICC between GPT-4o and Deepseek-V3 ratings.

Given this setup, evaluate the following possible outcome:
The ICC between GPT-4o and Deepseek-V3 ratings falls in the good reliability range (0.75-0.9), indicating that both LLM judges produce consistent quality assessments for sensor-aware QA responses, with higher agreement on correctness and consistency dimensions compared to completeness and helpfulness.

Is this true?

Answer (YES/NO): NO